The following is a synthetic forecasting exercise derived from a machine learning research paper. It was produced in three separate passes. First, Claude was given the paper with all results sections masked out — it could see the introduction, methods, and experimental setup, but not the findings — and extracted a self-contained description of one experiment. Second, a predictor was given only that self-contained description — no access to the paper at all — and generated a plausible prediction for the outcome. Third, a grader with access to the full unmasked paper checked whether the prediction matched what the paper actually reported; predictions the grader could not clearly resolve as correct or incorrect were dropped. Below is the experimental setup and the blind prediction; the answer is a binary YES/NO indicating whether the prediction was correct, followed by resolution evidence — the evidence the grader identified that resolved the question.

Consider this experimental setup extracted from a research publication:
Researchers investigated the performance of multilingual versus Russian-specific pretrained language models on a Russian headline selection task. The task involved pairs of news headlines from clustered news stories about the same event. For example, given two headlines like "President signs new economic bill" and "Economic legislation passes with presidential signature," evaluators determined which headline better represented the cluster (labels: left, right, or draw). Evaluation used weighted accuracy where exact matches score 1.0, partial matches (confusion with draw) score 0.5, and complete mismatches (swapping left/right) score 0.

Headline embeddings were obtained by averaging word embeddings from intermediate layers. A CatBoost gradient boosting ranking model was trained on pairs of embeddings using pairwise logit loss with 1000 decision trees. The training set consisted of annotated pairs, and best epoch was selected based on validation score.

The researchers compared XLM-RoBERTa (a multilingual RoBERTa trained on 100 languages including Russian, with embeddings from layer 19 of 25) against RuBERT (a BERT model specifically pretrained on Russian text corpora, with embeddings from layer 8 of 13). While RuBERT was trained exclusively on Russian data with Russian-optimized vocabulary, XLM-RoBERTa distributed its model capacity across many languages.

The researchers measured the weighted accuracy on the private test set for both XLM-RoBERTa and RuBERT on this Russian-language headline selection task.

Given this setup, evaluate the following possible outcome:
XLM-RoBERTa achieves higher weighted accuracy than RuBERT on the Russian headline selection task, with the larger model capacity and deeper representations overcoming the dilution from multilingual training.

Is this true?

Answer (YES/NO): YES